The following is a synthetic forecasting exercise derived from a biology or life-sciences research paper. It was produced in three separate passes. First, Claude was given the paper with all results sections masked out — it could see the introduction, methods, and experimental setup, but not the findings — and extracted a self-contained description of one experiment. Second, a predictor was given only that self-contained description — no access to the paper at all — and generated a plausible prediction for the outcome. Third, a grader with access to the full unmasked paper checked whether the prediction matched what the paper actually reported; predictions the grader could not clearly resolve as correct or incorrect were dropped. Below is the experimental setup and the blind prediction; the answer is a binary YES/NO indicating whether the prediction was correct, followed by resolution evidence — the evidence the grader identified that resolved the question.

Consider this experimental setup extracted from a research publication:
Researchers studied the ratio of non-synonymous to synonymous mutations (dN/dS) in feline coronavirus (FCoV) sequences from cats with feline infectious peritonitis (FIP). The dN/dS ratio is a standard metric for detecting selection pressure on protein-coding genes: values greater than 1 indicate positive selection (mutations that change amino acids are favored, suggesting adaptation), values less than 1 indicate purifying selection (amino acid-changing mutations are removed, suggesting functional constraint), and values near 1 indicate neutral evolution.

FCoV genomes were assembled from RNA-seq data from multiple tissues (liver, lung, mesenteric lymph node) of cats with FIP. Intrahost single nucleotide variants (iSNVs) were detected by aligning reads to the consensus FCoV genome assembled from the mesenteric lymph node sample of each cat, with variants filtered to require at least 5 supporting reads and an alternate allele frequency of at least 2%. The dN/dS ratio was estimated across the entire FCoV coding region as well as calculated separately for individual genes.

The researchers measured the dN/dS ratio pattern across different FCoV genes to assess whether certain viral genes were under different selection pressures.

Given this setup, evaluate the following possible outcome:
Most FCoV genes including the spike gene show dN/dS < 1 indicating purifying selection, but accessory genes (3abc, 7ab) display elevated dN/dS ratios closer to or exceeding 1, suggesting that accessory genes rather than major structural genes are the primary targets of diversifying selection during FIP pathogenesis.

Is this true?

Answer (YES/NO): NO